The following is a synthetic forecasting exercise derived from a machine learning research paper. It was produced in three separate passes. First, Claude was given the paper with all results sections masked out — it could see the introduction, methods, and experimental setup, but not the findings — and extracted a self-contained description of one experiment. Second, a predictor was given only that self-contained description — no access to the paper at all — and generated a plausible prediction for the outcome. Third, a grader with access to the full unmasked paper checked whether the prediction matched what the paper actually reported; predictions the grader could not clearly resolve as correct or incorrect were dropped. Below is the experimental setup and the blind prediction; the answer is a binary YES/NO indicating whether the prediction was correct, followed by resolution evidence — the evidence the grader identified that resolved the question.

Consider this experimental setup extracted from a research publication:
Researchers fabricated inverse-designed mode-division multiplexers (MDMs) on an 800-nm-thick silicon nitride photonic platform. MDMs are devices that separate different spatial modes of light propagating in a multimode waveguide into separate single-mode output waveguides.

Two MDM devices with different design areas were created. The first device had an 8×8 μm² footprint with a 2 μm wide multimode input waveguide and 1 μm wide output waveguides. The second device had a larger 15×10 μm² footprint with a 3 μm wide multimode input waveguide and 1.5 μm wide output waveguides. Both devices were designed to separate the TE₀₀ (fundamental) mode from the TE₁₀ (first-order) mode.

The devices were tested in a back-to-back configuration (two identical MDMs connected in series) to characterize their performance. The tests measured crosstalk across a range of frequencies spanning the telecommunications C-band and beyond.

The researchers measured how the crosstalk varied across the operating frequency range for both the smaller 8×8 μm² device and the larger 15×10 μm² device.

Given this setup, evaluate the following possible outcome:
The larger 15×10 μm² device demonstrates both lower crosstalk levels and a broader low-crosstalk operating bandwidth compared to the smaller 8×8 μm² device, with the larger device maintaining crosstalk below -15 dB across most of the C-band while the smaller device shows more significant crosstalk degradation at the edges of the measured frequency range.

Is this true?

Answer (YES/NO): NO